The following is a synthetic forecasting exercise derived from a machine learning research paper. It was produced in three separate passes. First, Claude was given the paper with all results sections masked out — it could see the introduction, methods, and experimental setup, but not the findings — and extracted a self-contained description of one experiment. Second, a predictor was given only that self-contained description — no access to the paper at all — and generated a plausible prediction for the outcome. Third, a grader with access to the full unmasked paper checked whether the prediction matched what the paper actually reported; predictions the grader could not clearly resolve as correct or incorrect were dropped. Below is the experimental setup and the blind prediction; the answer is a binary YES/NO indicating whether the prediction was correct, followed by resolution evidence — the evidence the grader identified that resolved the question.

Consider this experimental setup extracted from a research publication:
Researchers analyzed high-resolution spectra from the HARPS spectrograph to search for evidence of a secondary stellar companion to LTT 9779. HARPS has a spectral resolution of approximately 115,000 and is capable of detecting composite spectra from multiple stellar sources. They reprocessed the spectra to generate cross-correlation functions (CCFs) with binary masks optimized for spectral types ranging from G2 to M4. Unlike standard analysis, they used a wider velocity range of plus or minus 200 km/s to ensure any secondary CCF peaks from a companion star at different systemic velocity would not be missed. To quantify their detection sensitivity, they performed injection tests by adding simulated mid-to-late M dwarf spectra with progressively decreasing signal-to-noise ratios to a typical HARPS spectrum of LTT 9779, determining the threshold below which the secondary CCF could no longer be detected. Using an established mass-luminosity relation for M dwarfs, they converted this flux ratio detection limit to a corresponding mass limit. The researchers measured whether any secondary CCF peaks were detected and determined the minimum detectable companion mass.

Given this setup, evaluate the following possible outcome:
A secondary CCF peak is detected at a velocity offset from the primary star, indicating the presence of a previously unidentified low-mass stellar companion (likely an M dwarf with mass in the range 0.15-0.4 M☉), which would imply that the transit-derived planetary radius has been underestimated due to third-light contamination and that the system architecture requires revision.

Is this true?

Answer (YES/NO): NO